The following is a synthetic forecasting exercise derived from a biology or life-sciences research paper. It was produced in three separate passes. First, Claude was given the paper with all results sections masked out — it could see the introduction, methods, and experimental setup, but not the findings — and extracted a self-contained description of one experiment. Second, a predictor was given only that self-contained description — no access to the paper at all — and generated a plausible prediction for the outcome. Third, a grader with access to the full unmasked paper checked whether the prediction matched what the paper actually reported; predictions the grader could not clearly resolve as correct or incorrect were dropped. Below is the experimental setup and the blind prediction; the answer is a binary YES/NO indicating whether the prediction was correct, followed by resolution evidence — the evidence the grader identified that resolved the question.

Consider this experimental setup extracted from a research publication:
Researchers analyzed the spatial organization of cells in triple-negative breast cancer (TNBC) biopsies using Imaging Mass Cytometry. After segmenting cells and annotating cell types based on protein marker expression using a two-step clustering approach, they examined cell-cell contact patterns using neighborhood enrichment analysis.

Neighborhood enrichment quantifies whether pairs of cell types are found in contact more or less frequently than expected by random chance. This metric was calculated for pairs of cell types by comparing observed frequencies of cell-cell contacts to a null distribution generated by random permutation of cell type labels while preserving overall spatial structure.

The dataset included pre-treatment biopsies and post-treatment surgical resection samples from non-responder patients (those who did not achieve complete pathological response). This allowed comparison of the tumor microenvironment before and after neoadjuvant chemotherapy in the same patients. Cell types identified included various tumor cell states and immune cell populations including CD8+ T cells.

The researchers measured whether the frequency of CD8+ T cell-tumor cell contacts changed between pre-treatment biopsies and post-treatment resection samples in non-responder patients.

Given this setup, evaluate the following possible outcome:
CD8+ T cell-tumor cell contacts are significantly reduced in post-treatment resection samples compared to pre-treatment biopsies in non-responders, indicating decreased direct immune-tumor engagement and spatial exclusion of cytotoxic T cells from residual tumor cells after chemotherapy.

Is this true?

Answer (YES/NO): YES